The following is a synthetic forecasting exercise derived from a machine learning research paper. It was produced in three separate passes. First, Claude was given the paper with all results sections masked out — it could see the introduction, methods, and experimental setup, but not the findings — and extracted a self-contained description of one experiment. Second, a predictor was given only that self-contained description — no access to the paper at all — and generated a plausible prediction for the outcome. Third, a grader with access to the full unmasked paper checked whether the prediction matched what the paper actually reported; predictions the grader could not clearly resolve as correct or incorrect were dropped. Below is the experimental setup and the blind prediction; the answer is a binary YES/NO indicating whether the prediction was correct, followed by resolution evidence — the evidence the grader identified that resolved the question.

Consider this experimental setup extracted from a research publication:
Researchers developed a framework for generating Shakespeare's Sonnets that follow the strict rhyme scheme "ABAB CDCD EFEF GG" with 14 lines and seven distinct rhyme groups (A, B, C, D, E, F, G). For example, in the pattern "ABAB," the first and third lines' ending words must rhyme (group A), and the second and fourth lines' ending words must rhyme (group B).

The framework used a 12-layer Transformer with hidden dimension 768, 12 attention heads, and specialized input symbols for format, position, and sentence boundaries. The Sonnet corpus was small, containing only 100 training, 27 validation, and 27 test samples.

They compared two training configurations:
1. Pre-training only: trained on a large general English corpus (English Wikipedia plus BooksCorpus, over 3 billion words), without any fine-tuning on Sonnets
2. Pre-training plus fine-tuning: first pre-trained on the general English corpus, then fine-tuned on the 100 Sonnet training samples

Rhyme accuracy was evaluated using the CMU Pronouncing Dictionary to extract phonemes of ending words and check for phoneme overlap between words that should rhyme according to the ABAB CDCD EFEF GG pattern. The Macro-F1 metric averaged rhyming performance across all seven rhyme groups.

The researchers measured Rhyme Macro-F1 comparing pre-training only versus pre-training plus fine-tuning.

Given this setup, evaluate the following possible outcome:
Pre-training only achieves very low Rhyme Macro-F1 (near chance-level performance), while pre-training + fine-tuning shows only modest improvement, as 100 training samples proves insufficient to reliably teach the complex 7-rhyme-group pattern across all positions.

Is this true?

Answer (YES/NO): NO